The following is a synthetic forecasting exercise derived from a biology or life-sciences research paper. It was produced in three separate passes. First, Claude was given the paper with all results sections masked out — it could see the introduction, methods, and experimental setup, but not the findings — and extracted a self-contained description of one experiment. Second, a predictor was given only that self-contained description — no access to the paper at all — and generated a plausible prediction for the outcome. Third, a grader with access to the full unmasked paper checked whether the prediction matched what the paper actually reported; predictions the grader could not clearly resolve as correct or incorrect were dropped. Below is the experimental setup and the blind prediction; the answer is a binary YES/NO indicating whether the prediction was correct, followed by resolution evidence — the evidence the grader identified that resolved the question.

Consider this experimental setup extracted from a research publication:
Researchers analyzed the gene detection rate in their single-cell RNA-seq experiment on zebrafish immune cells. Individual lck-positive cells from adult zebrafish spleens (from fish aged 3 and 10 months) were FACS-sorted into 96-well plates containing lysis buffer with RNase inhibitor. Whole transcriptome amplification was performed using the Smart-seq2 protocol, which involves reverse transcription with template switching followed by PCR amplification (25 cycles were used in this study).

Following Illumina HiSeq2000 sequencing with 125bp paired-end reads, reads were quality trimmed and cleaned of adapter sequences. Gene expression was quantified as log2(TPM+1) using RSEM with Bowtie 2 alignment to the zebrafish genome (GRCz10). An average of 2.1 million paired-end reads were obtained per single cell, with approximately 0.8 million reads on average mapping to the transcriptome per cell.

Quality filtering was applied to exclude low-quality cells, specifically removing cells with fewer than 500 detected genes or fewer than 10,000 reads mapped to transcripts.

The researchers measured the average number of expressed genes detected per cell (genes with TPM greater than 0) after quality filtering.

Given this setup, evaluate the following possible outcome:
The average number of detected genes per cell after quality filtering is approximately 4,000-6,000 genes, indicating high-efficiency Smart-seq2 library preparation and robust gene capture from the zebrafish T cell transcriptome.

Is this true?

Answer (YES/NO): NO